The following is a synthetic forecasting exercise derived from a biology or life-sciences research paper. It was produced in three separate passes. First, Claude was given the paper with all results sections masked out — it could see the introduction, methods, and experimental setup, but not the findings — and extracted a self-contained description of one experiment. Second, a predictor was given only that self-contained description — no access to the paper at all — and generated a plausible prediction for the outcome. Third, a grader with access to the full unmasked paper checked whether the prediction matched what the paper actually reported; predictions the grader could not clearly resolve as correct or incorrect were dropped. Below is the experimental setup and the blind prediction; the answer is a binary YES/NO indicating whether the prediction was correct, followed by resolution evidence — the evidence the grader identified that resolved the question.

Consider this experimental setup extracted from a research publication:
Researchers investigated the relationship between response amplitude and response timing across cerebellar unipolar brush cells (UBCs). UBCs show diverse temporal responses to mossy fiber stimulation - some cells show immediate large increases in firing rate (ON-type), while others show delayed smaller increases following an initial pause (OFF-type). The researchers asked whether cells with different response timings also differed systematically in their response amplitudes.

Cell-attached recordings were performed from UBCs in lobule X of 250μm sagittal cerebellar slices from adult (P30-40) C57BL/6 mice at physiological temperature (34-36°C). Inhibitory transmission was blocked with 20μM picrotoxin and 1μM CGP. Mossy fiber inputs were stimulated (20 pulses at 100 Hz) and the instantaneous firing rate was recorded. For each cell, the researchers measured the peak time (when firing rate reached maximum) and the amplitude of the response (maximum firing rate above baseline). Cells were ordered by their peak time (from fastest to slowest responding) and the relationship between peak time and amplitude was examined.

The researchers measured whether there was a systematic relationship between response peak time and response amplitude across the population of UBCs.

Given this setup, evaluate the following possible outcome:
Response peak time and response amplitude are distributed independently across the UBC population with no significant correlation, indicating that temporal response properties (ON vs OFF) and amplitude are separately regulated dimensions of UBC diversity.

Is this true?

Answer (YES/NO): NO